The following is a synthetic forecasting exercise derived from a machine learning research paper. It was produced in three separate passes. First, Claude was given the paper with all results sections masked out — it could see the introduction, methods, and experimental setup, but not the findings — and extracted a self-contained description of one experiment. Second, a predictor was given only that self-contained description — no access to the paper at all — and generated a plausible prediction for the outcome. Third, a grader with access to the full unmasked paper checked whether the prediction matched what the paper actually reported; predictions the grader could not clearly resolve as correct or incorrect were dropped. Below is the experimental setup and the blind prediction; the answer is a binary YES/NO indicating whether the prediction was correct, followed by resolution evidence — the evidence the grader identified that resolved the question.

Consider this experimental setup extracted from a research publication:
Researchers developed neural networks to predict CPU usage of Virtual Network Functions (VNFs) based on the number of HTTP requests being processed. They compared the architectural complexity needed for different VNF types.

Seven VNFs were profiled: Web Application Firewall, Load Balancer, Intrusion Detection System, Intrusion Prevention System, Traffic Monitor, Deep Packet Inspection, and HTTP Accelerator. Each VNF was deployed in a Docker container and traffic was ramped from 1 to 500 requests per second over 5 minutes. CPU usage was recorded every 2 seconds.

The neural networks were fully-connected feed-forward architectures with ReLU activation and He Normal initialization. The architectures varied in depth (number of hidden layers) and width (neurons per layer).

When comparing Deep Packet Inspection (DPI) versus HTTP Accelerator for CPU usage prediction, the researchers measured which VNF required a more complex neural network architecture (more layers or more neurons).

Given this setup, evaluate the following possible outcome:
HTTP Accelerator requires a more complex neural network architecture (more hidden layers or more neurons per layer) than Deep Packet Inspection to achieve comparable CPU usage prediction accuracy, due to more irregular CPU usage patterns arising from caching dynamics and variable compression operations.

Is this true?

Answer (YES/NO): YES